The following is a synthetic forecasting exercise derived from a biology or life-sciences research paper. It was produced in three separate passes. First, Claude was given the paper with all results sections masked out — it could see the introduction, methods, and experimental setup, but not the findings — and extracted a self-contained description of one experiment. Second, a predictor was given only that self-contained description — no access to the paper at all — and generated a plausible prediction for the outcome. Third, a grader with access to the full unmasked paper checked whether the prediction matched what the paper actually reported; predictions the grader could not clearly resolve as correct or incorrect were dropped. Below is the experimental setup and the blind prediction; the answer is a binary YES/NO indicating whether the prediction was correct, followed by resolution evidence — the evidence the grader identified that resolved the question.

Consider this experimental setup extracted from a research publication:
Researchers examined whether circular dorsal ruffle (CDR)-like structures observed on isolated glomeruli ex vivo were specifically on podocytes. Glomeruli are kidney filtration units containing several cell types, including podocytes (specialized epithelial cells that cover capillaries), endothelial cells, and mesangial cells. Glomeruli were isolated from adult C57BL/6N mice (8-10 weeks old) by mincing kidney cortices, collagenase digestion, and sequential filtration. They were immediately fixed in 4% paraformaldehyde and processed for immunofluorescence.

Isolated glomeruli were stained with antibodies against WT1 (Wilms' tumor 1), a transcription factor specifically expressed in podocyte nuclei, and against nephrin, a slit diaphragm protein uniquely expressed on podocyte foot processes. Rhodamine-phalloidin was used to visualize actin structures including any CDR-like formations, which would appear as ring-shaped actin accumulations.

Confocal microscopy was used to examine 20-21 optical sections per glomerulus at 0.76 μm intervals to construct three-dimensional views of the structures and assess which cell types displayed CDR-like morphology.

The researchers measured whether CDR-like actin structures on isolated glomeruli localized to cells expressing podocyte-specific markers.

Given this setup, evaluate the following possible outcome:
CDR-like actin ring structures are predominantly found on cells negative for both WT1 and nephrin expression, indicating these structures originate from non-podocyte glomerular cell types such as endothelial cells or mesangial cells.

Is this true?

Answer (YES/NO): NO